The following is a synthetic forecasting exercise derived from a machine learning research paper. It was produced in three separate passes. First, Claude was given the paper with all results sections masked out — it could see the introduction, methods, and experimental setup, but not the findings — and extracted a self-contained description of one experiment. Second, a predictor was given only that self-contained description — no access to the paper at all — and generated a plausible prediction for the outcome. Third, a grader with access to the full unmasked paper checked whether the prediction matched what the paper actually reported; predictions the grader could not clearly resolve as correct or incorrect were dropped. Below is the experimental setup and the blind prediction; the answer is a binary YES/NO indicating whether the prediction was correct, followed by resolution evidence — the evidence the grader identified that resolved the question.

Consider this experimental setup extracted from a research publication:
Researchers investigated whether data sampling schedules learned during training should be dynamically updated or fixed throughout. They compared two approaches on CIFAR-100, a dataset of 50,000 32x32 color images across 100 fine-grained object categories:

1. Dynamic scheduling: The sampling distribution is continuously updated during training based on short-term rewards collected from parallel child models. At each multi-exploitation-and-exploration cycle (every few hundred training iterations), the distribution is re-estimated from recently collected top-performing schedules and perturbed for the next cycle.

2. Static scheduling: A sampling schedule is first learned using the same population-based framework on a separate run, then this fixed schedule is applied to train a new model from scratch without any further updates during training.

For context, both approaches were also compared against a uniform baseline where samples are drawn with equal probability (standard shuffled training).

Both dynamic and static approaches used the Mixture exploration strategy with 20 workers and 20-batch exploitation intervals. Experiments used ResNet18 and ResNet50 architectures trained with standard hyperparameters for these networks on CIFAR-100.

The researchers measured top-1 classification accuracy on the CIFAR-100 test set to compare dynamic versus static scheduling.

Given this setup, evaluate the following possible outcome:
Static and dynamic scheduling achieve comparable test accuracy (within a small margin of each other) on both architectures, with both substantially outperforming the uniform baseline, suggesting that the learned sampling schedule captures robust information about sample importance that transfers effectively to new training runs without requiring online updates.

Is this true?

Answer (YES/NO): NO